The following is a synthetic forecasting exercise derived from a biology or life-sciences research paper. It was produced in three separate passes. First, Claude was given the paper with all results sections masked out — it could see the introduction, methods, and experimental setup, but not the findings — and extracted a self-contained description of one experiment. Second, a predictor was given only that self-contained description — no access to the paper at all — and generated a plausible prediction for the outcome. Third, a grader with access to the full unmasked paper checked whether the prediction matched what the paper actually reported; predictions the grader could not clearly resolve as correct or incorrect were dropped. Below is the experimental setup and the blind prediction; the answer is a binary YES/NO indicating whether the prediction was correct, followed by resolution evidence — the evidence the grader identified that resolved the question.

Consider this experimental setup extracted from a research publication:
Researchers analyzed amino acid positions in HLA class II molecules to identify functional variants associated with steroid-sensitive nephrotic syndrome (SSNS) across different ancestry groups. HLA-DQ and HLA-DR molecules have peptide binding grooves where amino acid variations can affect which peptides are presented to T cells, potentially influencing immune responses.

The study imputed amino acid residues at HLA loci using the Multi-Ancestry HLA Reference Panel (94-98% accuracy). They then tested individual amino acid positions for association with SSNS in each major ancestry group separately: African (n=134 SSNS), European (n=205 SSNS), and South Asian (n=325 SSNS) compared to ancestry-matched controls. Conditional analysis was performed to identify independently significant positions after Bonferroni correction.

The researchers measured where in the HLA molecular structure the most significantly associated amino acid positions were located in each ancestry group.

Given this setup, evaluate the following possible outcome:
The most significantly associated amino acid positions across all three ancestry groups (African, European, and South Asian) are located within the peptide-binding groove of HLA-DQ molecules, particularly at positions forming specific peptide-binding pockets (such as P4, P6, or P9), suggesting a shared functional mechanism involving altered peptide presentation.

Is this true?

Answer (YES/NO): NO